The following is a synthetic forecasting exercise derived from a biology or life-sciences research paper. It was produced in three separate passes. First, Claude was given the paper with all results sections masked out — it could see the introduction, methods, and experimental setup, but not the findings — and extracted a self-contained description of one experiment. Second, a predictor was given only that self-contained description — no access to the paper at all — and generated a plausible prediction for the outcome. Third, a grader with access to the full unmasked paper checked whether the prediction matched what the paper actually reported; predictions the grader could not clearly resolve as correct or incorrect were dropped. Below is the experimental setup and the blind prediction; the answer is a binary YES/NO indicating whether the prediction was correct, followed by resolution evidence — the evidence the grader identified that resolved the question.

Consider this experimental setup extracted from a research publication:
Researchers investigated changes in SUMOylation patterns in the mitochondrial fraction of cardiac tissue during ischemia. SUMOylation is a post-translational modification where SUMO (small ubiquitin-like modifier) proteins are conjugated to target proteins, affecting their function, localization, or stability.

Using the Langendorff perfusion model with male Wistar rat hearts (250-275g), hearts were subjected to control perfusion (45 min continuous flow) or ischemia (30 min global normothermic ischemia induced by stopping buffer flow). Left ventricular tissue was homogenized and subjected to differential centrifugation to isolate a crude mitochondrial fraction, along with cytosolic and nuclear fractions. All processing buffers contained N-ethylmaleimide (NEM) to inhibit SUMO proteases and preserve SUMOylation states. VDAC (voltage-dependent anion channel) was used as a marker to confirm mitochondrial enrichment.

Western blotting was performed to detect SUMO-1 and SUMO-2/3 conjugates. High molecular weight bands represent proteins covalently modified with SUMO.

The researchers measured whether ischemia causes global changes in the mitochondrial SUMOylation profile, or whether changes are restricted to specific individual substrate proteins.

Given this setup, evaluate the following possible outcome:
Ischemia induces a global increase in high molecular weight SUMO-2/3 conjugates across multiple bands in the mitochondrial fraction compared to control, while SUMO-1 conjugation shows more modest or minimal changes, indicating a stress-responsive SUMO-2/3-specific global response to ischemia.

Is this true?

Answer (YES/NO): NO